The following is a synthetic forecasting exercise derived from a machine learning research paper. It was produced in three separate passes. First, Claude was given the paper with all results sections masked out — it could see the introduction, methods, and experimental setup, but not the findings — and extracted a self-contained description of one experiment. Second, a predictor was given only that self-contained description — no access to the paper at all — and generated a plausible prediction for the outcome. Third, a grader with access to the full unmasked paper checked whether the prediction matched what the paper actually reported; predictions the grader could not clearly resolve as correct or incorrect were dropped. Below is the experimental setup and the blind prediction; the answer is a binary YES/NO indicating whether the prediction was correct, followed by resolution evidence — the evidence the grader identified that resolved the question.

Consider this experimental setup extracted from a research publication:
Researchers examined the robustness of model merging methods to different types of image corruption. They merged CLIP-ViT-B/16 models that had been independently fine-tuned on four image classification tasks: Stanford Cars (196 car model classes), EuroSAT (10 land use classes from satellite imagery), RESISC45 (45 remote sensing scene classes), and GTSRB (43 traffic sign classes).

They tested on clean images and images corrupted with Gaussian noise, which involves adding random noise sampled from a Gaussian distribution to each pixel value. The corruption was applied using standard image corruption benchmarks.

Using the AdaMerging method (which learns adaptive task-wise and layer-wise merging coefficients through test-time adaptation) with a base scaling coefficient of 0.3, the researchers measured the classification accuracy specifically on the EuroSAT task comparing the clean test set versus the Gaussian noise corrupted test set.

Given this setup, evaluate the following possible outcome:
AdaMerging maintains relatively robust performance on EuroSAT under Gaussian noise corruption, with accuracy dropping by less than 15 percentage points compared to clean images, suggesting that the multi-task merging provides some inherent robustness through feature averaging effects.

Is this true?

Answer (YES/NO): NO